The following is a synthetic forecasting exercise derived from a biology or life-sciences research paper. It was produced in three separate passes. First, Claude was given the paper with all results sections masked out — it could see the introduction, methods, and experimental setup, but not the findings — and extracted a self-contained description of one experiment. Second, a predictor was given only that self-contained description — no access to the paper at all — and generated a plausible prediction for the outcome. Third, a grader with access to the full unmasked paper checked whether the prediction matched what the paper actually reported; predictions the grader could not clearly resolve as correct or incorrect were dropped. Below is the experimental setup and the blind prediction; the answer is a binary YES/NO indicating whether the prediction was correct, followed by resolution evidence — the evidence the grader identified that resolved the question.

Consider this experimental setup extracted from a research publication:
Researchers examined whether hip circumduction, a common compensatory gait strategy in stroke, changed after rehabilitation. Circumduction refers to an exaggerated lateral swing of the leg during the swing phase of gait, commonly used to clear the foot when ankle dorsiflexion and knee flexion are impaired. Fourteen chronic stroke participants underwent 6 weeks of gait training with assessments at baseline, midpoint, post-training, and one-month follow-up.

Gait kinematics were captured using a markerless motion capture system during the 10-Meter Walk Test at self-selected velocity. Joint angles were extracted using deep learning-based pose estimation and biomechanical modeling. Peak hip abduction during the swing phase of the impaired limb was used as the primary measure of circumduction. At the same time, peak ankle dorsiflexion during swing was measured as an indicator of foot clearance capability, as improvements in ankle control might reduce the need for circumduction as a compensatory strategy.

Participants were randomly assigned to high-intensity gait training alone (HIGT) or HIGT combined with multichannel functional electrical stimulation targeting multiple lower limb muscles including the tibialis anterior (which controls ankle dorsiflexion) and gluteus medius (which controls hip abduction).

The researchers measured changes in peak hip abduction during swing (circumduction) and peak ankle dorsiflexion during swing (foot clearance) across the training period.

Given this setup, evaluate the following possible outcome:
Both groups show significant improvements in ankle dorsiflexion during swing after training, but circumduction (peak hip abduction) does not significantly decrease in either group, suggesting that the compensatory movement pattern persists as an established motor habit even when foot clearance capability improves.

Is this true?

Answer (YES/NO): NO